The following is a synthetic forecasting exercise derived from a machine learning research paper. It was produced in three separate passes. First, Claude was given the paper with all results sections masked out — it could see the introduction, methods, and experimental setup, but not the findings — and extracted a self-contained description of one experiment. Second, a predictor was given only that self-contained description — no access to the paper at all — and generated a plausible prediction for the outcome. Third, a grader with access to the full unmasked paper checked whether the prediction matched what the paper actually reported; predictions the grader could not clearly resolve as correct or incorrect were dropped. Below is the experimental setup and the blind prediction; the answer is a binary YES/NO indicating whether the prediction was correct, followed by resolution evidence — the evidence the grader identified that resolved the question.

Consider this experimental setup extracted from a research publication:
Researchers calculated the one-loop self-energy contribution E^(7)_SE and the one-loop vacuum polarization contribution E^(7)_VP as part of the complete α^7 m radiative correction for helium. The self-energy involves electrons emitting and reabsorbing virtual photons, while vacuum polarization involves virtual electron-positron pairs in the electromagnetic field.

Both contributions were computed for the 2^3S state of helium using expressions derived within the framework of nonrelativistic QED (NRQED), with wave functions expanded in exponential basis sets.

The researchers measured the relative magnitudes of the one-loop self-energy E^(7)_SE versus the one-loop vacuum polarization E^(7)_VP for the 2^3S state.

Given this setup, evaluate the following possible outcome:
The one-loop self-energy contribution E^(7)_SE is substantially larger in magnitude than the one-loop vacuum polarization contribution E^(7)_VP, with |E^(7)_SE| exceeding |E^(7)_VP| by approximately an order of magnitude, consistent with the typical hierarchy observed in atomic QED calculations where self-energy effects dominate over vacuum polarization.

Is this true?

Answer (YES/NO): YES